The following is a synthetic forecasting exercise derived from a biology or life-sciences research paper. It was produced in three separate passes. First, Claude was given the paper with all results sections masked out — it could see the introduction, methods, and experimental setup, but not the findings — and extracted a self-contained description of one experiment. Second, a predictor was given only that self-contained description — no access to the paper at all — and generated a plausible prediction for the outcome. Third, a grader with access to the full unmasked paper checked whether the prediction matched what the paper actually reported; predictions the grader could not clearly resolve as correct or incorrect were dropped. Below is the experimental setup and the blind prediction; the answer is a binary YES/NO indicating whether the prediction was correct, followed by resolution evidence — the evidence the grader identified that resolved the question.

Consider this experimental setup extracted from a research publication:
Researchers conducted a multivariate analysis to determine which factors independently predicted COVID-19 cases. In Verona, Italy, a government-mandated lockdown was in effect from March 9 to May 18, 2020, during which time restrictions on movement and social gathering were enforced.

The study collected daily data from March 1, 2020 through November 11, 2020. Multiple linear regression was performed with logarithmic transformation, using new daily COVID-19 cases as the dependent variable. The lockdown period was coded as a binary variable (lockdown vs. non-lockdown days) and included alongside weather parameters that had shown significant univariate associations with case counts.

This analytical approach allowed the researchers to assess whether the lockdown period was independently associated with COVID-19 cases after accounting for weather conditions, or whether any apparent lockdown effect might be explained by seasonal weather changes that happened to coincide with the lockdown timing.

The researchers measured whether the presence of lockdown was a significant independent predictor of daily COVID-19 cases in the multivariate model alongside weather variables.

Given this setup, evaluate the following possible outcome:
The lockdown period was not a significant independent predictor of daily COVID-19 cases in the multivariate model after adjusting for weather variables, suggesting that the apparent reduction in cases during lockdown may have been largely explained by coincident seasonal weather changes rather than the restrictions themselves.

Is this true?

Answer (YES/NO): NO